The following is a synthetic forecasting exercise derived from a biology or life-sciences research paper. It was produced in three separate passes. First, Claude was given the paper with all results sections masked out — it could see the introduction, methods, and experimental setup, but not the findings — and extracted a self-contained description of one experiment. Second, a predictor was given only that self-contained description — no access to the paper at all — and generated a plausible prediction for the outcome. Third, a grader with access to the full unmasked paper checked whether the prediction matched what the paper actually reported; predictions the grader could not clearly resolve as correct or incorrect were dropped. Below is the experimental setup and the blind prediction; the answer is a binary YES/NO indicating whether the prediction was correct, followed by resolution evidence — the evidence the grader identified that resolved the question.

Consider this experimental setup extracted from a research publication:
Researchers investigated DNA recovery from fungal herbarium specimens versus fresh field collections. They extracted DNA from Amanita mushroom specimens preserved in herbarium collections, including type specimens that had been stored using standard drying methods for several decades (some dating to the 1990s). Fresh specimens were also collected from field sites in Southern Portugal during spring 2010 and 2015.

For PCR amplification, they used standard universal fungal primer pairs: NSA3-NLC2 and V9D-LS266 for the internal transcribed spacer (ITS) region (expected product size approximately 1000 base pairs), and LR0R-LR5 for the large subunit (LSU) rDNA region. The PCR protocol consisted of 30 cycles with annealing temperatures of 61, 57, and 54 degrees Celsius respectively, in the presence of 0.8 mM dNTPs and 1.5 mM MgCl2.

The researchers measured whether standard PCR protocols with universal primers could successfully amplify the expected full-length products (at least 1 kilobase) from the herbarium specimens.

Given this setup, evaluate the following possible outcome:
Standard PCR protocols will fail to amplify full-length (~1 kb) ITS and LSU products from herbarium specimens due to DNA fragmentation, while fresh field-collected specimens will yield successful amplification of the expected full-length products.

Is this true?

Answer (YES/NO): YES